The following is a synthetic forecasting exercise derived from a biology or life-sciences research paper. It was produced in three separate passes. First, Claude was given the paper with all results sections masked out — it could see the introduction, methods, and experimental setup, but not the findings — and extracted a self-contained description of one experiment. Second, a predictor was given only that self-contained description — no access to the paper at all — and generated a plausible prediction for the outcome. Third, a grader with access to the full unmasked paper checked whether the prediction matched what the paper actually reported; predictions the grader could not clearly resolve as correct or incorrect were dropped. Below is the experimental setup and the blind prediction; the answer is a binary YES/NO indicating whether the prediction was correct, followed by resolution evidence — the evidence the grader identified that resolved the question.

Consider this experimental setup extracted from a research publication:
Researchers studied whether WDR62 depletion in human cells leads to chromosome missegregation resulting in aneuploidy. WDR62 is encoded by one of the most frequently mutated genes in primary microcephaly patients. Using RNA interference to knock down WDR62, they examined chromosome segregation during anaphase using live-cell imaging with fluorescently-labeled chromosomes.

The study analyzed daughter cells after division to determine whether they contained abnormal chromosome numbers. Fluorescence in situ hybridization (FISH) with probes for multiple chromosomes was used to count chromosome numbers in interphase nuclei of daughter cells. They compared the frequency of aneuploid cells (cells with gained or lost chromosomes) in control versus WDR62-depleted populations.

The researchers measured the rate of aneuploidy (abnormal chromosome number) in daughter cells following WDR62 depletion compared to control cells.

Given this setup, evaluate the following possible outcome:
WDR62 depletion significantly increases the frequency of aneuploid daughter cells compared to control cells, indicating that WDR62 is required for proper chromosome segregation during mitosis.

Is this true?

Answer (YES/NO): NO